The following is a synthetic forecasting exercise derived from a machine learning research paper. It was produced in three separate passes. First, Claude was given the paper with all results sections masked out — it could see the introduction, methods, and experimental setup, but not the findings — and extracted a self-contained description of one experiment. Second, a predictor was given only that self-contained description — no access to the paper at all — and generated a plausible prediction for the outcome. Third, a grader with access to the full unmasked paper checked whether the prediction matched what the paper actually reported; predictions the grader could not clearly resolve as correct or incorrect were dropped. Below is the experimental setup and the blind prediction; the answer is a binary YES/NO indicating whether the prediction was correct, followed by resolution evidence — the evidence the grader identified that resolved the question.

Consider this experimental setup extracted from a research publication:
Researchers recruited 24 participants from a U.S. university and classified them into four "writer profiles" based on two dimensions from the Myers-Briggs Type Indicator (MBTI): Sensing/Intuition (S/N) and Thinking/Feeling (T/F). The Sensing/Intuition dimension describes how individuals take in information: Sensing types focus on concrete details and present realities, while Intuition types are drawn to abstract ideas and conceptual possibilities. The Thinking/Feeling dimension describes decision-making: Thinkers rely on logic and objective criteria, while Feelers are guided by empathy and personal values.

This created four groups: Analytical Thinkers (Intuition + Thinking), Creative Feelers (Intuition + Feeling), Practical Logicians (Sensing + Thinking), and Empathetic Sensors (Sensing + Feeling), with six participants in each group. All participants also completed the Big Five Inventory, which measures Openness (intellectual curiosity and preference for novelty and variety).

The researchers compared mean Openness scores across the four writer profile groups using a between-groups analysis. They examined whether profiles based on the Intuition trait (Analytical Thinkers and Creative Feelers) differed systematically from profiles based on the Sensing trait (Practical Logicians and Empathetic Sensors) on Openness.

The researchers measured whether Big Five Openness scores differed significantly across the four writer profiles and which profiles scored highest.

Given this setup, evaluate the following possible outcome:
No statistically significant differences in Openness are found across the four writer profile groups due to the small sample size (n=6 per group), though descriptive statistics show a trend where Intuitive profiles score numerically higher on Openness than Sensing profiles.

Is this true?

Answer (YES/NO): NO